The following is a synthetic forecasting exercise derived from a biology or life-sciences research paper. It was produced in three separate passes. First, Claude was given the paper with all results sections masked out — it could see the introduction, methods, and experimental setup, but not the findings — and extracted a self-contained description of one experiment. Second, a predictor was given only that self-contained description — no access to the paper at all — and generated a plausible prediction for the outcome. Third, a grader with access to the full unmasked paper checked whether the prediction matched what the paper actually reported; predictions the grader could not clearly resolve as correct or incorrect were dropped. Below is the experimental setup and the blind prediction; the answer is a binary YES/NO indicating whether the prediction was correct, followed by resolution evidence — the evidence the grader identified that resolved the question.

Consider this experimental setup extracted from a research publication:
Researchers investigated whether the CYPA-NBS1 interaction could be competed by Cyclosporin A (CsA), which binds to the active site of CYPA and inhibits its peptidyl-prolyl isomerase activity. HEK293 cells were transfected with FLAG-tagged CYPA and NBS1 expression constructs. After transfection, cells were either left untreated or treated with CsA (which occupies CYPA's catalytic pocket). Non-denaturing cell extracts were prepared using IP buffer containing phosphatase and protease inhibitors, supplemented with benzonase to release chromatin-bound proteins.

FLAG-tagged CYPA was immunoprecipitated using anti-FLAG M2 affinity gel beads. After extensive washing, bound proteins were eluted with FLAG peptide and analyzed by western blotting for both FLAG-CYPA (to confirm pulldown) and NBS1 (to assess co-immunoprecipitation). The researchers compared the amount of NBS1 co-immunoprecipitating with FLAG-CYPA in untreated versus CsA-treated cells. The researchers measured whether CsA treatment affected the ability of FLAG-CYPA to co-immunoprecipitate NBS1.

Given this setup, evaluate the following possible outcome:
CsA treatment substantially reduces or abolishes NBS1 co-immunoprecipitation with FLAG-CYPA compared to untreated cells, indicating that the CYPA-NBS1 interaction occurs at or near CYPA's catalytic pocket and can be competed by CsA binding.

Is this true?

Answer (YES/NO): YES